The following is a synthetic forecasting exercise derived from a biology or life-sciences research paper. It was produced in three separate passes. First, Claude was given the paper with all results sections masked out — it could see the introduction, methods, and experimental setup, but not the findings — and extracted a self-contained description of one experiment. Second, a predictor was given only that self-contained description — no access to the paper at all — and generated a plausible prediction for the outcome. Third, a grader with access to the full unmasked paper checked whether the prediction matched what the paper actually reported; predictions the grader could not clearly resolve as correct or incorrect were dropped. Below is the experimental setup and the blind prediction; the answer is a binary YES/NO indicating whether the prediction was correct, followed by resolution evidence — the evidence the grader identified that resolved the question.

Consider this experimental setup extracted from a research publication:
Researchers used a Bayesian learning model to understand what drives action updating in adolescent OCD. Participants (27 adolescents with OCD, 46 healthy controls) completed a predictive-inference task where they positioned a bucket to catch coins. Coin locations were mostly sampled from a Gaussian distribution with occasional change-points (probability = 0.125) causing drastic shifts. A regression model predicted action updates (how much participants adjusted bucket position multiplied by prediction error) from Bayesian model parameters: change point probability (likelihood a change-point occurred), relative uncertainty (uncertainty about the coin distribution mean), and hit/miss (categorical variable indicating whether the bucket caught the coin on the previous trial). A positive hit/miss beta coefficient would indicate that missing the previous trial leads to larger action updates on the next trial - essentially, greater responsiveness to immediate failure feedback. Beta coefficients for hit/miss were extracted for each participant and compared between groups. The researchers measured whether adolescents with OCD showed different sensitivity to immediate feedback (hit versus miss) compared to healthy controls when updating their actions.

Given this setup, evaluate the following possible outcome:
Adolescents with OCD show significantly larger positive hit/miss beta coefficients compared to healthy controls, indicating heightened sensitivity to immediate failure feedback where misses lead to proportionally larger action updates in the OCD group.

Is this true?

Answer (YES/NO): NO